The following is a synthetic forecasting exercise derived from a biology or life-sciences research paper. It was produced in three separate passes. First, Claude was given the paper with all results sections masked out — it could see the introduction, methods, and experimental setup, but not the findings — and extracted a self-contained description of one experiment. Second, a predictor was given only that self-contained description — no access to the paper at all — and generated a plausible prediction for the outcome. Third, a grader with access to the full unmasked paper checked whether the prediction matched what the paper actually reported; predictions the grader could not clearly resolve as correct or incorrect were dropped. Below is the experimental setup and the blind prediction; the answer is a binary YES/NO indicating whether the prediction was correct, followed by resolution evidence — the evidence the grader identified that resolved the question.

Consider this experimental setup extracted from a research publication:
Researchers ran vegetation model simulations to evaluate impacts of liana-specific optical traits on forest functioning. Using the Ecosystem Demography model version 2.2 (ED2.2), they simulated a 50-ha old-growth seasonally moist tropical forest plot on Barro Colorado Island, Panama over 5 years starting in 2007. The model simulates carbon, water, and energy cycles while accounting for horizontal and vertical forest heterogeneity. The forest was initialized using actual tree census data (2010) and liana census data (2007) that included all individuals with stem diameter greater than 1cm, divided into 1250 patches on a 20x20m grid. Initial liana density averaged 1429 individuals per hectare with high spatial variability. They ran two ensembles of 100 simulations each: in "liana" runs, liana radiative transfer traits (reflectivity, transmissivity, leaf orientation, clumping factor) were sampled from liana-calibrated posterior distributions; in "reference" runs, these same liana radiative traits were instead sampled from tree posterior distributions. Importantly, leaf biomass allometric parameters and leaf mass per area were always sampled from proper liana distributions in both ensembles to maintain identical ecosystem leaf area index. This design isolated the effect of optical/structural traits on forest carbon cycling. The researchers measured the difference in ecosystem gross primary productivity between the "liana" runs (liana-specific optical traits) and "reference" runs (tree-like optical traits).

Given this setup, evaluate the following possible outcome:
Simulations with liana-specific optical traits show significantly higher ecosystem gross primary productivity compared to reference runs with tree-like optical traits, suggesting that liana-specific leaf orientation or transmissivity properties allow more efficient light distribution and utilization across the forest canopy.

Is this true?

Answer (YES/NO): NO